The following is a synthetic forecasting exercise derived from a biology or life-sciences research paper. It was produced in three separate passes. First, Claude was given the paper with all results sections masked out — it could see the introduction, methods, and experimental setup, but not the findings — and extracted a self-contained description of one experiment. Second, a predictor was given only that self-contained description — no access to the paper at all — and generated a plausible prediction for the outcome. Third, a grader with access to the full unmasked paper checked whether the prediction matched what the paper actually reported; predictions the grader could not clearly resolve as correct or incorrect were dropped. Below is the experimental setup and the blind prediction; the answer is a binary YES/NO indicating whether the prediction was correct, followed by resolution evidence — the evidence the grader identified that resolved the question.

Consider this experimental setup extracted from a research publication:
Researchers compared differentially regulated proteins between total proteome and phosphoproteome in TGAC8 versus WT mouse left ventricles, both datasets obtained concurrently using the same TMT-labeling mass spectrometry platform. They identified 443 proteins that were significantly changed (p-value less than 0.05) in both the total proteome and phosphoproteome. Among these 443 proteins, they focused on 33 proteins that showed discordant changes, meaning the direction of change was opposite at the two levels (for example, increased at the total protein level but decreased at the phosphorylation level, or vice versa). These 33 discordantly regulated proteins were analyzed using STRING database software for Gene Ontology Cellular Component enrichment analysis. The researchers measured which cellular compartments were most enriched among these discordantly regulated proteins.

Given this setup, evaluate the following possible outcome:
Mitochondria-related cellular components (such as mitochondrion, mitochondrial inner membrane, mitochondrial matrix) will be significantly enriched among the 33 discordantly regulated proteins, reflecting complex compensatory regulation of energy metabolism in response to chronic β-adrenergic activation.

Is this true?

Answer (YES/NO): YES